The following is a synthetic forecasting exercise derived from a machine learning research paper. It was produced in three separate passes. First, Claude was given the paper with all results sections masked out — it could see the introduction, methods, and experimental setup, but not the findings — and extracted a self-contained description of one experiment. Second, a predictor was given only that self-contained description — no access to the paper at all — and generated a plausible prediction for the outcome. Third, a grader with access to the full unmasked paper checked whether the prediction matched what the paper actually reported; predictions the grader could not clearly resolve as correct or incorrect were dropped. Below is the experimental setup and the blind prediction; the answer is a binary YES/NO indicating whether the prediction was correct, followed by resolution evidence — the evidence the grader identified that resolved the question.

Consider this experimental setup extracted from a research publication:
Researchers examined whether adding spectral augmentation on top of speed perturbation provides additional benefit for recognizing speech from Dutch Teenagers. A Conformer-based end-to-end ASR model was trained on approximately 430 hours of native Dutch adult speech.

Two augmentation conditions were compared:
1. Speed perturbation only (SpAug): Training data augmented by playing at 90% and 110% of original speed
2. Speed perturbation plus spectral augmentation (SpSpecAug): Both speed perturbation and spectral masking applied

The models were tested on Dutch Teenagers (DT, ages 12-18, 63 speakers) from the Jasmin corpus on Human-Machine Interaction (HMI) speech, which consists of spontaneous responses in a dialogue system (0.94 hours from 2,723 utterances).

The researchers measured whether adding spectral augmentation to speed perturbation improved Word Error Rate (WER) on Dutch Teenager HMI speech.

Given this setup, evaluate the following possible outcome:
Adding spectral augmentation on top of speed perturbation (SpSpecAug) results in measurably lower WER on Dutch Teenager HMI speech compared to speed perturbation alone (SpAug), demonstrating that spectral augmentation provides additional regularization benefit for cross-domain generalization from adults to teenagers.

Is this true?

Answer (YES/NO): YES